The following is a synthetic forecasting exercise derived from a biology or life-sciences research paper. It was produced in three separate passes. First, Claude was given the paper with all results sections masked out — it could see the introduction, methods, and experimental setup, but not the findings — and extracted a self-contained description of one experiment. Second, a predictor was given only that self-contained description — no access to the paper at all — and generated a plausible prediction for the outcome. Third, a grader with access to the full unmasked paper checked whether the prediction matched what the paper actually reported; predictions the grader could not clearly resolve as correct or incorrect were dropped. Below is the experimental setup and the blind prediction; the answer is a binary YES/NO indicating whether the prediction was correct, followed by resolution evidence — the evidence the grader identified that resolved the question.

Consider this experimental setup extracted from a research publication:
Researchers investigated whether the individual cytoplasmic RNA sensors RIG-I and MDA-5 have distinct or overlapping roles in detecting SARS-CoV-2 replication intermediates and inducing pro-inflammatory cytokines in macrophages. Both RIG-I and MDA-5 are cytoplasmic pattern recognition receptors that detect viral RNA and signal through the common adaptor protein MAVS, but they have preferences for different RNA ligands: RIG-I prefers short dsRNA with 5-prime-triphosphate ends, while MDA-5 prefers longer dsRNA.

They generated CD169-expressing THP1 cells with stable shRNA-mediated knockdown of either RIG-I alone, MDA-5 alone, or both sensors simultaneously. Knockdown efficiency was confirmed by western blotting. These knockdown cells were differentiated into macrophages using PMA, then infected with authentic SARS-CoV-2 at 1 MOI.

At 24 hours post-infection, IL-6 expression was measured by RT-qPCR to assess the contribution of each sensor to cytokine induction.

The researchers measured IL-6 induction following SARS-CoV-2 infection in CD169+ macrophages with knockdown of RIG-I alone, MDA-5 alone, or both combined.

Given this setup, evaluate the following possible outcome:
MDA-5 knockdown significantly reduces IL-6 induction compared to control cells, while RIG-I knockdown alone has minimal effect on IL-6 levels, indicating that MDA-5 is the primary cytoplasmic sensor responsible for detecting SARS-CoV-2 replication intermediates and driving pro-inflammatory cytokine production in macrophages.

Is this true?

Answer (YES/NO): NO